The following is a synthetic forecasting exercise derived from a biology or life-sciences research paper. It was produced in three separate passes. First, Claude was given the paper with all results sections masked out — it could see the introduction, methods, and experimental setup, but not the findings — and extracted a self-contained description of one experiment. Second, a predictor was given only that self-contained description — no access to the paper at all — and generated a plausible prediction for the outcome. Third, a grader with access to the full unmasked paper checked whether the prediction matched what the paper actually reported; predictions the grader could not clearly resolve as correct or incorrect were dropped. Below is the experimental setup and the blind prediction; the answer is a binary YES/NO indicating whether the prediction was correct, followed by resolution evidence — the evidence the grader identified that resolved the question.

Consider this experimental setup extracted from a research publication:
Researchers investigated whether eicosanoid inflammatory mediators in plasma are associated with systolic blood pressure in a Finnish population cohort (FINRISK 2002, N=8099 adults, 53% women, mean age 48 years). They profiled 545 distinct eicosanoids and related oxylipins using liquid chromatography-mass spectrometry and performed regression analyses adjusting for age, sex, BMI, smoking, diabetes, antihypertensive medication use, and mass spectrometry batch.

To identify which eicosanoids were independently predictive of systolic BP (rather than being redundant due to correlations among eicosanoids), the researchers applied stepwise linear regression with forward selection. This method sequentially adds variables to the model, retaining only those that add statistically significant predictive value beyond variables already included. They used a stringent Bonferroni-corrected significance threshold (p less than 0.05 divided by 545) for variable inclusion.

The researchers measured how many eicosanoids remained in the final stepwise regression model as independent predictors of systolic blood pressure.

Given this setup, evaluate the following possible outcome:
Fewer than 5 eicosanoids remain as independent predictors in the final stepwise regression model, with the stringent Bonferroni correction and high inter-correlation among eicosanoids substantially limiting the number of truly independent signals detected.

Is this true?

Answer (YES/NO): NO